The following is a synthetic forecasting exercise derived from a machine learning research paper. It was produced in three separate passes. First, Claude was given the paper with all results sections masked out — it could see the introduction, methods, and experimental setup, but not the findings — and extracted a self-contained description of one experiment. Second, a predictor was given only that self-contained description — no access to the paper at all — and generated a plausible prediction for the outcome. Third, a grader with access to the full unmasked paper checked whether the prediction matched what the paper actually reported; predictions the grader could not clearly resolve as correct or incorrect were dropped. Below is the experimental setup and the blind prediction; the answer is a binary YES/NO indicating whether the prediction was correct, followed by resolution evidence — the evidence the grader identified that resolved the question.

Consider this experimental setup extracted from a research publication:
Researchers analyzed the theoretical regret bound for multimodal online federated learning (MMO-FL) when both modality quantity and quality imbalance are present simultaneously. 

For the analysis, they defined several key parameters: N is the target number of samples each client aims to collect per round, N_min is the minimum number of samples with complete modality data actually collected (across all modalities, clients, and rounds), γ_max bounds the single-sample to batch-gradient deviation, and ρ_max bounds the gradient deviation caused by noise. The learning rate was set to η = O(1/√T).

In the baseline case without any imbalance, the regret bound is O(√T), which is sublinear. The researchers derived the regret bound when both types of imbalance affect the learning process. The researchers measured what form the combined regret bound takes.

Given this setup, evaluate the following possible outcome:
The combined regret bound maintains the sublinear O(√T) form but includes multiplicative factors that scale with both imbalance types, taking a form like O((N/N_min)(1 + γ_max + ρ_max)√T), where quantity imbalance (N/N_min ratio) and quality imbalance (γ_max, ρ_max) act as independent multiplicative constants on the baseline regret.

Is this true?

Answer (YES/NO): NO